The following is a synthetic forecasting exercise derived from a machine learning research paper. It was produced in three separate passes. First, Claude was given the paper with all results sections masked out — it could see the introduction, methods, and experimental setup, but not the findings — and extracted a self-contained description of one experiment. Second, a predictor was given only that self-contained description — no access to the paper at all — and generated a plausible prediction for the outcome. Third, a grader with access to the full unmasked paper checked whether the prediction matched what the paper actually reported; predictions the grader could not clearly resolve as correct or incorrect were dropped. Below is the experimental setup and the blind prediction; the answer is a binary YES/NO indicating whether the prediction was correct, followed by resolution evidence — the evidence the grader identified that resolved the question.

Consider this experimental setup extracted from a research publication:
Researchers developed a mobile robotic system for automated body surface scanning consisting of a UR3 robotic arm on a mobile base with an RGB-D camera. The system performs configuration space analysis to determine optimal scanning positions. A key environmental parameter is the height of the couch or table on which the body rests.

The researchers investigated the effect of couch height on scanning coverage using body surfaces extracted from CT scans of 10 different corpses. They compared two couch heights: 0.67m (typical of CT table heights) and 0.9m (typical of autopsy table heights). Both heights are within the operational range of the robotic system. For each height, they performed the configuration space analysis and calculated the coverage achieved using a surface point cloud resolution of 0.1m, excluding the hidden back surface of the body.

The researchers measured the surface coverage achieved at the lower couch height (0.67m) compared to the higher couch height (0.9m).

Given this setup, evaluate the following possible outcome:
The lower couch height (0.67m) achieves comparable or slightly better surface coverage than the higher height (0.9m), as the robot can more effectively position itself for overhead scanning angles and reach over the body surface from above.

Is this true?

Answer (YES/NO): YES